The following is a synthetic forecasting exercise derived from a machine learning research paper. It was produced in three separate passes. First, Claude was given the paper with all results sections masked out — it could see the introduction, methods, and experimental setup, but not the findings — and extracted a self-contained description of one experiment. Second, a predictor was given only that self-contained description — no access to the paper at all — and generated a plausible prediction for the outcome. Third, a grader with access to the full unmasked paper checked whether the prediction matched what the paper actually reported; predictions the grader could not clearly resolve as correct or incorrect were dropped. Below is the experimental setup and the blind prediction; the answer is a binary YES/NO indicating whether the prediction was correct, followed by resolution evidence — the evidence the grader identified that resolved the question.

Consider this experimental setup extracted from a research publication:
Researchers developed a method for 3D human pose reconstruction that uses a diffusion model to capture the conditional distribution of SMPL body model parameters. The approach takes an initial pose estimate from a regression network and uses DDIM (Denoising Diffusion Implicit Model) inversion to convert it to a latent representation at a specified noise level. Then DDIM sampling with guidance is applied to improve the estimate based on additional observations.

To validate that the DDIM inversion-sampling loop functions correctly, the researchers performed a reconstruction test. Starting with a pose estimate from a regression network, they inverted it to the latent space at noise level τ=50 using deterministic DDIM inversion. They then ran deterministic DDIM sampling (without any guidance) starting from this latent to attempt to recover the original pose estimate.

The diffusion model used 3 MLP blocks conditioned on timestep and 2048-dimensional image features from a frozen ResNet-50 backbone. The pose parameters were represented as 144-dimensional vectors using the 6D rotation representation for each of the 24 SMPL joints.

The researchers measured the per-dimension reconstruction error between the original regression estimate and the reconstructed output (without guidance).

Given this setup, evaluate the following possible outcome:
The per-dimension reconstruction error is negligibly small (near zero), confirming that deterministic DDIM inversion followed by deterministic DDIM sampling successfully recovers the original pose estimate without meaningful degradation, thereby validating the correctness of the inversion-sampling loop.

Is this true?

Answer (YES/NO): YES